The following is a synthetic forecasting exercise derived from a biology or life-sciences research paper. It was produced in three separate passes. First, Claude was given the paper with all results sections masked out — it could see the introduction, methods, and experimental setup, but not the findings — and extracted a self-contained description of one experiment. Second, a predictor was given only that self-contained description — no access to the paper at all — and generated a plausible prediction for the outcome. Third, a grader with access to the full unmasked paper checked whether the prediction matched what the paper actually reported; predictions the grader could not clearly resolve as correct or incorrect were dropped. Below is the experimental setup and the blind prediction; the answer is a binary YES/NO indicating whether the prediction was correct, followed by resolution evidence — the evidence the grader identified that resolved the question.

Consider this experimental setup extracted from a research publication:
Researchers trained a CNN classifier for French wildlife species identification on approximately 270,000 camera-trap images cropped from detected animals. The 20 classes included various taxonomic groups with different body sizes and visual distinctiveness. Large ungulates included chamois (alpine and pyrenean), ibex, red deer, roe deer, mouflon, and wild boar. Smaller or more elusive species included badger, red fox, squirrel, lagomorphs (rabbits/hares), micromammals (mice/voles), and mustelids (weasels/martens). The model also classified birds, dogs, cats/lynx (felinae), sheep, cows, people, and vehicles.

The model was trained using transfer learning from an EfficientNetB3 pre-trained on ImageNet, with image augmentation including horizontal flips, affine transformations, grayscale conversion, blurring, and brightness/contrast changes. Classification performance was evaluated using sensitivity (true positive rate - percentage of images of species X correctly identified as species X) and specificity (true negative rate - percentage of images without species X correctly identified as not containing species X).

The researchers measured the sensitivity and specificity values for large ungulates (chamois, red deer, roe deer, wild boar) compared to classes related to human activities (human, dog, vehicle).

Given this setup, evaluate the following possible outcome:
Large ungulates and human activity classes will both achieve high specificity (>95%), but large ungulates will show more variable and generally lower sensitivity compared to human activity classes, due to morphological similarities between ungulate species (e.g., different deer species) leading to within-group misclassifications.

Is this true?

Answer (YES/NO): NO